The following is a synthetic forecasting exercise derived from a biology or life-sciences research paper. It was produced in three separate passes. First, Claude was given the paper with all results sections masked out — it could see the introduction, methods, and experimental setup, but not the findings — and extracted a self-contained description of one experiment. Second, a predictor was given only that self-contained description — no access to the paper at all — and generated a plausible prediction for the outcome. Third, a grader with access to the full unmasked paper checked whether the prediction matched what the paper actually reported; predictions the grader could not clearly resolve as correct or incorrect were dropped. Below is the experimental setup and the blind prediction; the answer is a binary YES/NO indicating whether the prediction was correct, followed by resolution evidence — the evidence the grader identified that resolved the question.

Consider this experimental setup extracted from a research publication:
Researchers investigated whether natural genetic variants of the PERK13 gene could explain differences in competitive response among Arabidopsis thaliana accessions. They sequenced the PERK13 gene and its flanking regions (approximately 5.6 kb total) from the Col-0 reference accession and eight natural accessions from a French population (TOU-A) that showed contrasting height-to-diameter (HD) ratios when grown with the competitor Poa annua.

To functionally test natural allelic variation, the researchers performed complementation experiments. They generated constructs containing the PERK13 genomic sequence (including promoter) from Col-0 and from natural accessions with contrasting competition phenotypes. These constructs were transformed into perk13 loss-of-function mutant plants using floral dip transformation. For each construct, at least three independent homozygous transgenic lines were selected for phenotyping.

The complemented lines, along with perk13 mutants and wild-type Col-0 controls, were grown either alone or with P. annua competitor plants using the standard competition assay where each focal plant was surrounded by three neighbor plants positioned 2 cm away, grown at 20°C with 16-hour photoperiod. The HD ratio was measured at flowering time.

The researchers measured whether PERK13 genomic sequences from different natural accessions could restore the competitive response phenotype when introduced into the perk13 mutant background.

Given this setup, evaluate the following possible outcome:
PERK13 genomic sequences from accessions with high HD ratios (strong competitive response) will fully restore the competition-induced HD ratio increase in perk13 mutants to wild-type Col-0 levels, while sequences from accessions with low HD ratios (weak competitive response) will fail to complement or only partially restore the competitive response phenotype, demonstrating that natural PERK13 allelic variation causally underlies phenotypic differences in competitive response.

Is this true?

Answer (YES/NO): YES